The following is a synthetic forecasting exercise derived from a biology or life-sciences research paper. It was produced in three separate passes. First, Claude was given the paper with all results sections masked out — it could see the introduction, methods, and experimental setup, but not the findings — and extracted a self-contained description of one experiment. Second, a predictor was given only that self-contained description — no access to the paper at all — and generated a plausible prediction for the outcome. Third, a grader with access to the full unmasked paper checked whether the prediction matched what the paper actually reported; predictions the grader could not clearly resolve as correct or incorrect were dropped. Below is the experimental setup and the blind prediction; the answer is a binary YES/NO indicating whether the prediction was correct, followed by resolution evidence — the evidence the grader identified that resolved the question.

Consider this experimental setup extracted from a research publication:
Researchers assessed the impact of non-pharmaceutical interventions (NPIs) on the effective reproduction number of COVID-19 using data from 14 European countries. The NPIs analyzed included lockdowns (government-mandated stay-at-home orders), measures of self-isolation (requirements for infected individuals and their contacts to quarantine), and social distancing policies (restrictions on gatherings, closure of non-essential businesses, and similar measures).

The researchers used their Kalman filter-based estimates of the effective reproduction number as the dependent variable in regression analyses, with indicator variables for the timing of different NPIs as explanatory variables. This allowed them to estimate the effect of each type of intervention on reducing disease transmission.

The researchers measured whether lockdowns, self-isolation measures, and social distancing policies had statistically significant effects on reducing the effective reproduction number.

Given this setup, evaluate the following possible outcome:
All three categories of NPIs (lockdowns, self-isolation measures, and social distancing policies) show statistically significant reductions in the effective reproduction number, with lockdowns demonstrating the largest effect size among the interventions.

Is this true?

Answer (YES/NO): YES